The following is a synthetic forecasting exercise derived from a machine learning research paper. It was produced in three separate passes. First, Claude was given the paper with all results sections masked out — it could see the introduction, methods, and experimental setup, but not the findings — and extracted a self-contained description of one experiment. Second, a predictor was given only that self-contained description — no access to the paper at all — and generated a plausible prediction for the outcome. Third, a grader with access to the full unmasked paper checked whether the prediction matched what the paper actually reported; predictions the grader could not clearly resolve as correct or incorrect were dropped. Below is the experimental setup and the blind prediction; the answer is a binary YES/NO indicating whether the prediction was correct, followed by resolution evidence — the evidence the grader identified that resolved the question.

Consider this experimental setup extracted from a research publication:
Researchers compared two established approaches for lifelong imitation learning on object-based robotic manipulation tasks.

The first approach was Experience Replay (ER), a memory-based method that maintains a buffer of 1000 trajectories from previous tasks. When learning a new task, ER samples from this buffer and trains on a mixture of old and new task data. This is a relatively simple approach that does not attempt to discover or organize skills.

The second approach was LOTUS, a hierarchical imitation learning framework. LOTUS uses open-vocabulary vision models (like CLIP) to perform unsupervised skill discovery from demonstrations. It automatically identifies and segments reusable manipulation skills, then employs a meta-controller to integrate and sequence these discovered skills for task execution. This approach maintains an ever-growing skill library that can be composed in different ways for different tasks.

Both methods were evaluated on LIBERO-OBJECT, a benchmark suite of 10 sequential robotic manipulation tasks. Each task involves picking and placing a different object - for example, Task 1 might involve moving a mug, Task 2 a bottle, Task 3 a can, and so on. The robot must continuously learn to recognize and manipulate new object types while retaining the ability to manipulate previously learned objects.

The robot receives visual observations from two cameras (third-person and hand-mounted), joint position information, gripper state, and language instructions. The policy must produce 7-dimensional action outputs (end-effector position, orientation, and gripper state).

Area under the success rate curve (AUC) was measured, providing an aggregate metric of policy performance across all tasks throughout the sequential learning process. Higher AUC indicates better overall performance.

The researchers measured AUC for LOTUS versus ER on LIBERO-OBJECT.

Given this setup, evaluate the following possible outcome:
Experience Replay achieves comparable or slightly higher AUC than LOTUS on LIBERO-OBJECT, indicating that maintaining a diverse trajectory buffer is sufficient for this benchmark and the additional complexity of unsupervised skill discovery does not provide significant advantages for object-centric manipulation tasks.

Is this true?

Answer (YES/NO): NO